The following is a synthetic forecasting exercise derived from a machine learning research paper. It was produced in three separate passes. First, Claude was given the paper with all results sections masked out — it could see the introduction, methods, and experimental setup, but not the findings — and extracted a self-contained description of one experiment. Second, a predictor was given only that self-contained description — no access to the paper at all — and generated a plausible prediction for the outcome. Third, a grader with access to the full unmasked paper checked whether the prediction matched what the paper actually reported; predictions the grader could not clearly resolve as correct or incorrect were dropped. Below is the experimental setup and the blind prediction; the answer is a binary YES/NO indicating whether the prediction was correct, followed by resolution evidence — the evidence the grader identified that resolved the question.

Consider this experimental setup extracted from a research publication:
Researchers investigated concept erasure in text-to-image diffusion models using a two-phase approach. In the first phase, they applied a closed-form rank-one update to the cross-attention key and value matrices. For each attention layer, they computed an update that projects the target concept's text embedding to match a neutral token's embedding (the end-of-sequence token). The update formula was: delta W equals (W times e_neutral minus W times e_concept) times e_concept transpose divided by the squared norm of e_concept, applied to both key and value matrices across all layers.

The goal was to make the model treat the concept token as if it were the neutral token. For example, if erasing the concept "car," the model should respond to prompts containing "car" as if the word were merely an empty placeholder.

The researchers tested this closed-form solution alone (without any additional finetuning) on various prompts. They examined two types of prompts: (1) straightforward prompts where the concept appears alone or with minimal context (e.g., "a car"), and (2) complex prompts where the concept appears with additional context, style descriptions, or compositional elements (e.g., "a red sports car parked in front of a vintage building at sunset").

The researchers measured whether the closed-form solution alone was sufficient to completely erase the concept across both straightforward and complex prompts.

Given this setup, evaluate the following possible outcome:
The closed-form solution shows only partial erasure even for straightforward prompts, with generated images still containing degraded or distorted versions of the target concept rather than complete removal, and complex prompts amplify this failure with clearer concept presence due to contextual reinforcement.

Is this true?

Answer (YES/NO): NO